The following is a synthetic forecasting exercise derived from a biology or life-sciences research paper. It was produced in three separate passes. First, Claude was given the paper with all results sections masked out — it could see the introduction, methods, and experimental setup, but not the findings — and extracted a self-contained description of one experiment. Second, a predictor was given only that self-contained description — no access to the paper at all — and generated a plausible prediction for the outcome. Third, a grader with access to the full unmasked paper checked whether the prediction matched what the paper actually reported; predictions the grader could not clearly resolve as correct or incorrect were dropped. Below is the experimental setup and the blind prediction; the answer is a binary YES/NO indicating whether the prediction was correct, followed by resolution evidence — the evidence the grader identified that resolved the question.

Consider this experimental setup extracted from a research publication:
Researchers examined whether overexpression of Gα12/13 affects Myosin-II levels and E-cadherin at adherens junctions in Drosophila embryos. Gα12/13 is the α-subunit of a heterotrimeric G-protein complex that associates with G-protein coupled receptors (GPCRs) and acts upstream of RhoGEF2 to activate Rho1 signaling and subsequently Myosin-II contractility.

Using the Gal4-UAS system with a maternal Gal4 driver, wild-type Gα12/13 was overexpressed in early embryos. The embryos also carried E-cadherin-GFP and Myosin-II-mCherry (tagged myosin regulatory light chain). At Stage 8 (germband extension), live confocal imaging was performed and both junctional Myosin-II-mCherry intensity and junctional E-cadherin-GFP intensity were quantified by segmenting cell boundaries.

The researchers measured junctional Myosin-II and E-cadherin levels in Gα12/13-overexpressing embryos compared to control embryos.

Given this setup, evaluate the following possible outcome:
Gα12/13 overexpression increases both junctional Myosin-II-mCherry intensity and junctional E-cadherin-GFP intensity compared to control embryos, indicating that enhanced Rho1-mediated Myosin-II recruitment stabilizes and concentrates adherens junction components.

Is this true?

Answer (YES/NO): NO